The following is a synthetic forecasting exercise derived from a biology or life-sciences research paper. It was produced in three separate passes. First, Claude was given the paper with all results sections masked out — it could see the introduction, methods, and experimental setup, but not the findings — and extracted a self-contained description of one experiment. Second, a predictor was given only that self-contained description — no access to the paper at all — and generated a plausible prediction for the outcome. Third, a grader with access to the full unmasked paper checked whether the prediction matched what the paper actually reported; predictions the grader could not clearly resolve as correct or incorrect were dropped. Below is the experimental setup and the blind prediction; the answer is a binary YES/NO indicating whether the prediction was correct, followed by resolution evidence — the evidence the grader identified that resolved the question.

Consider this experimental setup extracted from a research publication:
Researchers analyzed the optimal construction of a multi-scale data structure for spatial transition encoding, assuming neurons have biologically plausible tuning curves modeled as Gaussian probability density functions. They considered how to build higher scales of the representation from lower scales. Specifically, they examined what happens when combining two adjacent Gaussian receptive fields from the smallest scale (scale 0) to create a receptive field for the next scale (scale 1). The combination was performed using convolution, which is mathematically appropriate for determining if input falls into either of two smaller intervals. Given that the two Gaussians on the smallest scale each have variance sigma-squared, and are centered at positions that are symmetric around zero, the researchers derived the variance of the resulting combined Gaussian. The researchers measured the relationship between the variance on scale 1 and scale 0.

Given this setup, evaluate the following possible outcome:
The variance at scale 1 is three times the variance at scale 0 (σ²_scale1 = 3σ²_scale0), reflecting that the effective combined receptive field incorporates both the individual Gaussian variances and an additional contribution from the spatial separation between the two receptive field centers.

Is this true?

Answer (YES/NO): NO